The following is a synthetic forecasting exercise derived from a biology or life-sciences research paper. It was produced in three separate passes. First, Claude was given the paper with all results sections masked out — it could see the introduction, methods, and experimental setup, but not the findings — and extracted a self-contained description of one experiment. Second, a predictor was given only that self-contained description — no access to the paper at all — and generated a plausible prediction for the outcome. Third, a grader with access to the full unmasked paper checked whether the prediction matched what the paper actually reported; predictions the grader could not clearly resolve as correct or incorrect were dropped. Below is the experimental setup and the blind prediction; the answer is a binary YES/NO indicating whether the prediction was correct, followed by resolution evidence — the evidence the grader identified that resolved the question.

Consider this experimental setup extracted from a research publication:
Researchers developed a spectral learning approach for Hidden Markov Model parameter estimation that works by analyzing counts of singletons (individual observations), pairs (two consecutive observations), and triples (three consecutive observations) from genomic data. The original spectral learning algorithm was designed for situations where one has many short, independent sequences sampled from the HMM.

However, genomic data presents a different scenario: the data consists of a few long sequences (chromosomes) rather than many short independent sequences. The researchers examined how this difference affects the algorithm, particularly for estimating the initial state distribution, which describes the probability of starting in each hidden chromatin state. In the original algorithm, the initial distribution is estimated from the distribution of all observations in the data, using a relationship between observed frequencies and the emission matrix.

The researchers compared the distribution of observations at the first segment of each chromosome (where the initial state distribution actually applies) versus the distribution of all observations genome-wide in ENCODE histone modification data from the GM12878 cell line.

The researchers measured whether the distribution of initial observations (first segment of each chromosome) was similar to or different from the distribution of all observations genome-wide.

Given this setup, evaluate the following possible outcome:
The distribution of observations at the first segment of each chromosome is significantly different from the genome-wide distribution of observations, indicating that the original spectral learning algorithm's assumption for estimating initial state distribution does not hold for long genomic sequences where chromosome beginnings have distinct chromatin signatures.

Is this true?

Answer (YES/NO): YES